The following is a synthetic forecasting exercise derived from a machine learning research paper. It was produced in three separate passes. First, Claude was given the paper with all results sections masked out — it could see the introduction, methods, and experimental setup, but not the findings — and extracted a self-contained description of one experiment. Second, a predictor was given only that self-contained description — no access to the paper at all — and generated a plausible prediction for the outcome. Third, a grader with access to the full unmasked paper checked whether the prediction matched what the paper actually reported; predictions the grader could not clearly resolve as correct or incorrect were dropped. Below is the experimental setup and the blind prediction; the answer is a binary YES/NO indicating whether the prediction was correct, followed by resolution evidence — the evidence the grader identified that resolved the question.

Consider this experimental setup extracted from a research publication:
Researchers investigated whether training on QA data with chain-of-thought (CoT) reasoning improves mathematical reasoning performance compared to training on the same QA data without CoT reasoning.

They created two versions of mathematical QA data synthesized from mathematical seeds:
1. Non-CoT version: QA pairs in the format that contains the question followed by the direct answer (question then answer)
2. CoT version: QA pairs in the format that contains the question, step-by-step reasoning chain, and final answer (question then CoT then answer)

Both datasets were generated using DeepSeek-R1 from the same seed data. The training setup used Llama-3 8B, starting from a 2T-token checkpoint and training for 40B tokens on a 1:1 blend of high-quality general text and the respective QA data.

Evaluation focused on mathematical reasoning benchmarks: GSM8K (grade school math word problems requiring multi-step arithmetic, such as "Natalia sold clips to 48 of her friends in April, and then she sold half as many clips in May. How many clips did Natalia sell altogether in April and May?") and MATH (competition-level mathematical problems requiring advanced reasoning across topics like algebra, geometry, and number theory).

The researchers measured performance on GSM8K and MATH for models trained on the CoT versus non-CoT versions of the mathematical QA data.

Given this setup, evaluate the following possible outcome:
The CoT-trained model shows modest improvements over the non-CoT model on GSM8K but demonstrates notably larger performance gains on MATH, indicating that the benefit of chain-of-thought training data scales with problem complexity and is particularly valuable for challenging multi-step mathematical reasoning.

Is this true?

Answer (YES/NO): NO